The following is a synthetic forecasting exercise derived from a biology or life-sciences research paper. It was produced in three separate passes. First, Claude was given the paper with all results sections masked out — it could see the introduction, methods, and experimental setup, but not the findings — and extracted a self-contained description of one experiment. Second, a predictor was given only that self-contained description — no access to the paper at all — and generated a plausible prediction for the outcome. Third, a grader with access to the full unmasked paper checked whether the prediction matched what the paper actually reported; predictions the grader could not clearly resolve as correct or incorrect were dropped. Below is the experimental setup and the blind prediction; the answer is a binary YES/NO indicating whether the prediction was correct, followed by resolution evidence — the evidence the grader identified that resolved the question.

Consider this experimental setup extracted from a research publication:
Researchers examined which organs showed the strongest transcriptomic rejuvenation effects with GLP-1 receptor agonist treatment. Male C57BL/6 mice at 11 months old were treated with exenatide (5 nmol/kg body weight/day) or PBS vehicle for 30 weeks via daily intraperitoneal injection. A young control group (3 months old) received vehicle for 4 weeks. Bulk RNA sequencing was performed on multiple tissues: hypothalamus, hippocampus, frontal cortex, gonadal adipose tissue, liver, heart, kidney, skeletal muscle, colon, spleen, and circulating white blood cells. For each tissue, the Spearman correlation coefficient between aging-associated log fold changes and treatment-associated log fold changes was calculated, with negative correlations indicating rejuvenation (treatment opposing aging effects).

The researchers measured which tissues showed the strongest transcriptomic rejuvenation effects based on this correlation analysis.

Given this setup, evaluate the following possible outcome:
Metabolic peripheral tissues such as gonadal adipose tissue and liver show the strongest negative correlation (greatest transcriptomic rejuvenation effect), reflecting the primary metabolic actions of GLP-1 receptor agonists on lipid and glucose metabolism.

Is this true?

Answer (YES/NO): NO